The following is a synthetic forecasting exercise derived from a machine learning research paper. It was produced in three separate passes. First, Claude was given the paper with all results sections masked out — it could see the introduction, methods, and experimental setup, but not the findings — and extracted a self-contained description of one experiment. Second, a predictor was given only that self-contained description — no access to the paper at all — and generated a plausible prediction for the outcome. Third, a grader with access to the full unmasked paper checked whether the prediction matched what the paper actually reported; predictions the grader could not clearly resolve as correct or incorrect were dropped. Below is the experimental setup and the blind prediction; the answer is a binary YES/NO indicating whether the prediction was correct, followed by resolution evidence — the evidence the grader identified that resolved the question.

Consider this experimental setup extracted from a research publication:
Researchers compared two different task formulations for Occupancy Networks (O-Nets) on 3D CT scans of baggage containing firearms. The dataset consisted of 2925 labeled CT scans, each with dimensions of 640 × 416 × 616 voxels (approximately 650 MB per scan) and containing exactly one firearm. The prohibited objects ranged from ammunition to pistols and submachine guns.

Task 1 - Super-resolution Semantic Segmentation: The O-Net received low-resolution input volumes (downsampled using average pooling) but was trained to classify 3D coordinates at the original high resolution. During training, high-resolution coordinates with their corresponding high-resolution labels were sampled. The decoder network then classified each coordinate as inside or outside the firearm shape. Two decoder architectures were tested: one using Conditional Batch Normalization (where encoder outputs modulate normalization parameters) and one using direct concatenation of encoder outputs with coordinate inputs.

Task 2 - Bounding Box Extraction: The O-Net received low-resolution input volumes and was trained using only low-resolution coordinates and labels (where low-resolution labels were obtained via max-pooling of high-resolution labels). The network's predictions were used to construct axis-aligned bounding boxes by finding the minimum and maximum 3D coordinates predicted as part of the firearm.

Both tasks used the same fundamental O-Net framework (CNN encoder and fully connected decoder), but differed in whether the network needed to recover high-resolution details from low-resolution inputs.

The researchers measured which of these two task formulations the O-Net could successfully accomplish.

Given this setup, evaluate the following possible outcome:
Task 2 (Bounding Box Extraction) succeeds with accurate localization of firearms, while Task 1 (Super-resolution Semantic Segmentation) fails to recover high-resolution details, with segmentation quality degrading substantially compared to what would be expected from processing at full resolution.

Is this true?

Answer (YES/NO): YES